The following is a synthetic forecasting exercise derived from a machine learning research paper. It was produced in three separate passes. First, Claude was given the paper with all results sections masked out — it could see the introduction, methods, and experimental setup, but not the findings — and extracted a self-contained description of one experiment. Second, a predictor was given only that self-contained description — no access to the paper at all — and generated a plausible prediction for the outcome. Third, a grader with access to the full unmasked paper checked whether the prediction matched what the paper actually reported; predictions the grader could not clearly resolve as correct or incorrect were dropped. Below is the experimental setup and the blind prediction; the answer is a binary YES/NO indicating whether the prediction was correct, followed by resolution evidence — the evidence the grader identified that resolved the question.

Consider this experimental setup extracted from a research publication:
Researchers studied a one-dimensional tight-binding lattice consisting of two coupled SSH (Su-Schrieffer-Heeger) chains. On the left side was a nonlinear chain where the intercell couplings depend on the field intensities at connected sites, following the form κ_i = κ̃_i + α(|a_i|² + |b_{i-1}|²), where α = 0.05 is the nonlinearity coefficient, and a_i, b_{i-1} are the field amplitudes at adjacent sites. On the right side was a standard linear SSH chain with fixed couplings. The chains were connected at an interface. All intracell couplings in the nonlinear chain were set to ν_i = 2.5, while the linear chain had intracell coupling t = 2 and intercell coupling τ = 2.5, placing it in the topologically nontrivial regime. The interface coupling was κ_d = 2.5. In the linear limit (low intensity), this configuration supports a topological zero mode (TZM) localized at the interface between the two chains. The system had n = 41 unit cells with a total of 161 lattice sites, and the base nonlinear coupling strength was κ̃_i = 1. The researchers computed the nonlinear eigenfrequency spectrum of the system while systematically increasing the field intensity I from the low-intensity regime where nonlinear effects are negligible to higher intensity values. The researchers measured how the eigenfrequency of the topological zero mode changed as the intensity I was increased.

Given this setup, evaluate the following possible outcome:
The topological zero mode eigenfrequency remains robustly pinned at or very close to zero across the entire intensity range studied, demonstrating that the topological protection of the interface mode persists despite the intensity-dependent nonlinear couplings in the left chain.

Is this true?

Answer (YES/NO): YES